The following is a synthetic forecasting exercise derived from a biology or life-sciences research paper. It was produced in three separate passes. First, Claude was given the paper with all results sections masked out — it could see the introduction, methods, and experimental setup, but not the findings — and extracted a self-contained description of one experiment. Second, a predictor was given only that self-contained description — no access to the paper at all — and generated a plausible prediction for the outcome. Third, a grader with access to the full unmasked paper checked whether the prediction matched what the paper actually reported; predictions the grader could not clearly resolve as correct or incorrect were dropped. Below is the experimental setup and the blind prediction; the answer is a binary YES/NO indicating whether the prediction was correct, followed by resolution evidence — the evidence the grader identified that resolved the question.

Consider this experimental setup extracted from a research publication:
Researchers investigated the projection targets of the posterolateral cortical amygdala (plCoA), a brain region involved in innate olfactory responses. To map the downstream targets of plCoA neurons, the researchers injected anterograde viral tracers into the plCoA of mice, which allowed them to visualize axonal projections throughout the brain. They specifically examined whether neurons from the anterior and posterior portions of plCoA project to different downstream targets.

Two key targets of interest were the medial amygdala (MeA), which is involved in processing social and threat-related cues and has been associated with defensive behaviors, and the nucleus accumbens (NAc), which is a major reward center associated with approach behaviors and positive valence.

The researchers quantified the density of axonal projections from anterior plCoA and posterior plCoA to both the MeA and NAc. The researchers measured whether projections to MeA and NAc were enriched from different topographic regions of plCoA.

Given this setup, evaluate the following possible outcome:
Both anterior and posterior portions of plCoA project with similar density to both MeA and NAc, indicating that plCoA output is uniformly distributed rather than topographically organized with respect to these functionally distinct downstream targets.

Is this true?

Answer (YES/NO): NO